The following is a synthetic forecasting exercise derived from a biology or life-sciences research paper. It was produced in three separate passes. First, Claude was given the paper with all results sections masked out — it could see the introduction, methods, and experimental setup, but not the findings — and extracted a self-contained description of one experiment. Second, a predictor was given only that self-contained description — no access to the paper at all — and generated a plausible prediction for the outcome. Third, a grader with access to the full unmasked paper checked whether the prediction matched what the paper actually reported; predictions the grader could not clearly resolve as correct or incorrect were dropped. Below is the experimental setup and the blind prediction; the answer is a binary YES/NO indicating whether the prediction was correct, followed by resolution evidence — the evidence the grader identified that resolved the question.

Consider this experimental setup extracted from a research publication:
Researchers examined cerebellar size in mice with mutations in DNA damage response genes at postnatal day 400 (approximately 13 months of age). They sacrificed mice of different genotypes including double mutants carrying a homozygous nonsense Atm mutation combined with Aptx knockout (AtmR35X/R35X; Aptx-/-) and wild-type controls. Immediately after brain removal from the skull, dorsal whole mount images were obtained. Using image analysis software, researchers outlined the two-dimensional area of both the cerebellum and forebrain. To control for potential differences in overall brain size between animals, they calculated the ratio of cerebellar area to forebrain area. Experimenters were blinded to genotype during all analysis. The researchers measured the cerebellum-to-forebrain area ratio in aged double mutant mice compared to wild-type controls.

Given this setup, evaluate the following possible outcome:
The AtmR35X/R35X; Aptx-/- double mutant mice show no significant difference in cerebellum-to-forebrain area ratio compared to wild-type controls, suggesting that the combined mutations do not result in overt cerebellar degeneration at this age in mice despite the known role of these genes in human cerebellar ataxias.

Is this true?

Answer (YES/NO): NO